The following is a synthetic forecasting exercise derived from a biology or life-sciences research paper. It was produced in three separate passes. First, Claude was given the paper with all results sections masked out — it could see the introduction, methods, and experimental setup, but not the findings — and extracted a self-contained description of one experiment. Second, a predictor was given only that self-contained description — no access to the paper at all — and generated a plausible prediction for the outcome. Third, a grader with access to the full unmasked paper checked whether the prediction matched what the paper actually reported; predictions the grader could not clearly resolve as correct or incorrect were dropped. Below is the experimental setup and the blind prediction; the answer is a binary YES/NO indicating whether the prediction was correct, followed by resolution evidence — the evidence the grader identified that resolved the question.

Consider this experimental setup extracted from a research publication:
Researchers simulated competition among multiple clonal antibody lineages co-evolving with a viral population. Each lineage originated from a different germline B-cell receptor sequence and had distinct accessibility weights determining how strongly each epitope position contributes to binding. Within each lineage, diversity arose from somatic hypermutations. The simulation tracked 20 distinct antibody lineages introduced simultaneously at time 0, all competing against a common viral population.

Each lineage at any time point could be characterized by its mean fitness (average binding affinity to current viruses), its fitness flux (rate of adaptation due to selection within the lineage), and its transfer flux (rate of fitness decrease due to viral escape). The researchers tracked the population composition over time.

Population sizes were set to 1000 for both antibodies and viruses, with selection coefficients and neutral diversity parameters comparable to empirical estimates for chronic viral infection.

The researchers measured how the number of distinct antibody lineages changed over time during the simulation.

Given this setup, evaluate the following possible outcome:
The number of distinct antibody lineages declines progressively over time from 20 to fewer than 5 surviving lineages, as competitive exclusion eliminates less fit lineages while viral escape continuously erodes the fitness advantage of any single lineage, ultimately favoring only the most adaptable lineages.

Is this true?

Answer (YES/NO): NO